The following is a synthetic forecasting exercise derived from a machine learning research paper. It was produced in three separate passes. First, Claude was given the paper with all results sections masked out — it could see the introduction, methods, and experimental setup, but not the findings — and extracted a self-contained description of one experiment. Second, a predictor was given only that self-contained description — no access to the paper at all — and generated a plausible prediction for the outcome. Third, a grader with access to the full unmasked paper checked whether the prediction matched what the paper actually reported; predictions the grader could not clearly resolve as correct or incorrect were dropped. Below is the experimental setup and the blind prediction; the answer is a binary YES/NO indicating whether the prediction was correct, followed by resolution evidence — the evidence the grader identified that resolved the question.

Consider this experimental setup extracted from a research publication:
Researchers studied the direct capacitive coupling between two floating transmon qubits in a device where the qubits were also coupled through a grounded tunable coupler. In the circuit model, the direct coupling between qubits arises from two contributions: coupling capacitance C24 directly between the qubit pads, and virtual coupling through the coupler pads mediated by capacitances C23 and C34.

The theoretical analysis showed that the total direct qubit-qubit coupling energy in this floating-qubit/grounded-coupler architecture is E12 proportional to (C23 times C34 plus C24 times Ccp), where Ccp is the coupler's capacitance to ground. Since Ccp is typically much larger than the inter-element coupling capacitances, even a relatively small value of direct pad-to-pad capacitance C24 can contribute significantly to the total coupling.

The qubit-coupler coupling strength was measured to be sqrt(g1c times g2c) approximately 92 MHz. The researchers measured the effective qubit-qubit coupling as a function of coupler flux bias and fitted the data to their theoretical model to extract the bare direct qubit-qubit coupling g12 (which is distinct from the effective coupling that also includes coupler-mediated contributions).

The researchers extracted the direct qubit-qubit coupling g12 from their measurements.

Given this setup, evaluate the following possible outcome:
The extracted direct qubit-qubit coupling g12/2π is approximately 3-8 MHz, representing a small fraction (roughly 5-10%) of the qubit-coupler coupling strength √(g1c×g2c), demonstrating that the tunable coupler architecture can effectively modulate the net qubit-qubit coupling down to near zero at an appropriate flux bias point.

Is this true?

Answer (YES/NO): YES